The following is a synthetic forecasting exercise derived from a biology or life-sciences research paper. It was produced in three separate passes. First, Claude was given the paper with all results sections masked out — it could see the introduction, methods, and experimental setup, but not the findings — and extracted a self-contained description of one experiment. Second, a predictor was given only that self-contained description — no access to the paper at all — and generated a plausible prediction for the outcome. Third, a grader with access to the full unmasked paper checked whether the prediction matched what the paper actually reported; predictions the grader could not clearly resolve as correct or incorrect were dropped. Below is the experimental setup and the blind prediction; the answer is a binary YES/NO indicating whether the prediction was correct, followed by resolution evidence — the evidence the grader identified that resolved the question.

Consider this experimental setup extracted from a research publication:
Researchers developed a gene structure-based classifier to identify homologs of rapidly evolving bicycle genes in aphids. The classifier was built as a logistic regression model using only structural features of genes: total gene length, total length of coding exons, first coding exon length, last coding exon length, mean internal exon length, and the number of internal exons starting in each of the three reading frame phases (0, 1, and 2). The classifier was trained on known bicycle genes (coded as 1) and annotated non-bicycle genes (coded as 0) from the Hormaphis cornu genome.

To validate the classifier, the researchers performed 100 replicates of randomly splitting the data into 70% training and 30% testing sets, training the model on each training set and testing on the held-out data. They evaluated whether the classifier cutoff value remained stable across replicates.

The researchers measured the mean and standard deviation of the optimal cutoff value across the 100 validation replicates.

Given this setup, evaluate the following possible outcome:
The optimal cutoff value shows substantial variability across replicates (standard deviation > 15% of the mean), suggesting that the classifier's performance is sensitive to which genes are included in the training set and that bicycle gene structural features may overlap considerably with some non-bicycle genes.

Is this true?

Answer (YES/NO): NO